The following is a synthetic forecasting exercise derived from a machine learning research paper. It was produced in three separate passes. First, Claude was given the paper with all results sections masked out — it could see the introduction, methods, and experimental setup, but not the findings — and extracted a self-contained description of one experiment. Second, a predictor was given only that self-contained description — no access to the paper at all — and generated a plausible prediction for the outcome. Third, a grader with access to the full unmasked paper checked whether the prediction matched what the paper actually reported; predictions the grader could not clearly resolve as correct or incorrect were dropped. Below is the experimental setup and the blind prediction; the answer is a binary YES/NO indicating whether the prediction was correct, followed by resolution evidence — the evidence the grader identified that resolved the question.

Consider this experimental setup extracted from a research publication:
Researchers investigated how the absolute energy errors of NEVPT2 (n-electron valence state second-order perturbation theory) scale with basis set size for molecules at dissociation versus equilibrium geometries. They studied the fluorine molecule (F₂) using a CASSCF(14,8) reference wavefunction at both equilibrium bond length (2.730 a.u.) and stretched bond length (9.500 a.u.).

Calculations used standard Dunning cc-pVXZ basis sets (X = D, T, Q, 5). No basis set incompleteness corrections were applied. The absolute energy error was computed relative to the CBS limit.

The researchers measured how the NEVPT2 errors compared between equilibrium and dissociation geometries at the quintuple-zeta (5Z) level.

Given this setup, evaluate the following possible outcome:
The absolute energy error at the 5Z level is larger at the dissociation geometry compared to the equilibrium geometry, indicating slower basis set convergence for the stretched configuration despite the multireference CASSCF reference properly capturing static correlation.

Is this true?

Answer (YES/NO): YES